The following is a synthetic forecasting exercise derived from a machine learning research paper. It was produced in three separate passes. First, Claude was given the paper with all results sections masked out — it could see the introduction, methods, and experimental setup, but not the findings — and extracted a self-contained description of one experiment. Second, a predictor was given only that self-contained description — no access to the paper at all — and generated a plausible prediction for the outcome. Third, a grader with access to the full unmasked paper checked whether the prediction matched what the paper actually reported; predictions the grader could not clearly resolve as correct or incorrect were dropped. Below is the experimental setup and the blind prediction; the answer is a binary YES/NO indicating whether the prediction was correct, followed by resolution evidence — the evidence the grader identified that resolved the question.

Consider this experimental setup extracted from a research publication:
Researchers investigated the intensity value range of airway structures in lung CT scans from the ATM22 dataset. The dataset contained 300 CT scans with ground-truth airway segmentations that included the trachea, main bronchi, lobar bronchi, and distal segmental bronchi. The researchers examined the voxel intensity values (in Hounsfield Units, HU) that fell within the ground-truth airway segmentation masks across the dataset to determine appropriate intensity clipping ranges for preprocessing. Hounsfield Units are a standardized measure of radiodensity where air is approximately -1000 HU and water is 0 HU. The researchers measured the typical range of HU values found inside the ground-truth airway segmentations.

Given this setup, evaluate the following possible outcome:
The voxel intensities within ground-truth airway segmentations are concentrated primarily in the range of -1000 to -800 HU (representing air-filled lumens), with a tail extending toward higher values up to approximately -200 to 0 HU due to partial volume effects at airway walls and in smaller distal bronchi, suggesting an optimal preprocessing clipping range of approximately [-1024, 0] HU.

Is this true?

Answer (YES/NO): NO